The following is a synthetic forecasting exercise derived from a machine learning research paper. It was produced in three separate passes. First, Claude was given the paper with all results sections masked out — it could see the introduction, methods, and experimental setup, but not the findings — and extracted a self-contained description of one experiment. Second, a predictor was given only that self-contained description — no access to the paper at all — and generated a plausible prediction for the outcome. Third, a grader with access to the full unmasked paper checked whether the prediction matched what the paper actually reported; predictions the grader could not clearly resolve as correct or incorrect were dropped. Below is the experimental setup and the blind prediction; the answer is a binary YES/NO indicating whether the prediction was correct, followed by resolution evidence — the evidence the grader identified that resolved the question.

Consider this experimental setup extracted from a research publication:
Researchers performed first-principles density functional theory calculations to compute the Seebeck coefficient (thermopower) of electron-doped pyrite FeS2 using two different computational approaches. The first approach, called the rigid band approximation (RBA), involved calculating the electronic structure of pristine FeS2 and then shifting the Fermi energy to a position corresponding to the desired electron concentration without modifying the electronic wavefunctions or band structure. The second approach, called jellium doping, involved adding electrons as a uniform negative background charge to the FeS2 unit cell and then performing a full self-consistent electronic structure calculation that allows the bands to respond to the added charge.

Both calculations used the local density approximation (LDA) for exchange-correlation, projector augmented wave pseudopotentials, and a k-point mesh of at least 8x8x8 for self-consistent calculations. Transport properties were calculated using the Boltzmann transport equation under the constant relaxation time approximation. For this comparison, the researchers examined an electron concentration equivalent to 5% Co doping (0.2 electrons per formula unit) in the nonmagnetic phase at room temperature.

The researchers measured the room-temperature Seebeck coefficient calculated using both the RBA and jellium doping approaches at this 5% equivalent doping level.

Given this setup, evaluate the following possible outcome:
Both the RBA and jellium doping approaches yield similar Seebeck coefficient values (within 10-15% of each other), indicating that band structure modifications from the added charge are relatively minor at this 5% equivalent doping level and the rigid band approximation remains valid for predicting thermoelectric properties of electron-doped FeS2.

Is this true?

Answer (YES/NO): YES